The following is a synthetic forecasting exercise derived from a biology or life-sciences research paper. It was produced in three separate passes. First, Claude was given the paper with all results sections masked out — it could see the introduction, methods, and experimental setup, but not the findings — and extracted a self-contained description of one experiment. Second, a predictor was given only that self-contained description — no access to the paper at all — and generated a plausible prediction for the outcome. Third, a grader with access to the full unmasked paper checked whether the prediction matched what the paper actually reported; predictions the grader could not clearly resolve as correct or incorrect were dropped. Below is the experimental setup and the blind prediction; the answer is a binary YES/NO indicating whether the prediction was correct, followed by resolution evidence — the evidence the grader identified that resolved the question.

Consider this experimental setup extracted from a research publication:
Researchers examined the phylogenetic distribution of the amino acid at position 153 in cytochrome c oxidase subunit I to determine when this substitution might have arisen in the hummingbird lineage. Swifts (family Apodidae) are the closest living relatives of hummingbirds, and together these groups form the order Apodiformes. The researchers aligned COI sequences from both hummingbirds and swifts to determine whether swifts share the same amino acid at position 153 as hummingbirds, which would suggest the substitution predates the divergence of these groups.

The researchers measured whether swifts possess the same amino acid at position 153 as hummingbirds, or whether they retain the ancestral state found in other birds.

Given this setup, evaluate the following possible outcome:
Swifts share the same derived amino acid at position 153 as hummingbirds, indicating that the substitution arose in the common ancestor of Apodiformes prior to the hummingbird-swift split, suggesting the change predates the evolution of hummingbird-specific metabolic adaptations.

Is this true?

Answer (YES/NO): NO